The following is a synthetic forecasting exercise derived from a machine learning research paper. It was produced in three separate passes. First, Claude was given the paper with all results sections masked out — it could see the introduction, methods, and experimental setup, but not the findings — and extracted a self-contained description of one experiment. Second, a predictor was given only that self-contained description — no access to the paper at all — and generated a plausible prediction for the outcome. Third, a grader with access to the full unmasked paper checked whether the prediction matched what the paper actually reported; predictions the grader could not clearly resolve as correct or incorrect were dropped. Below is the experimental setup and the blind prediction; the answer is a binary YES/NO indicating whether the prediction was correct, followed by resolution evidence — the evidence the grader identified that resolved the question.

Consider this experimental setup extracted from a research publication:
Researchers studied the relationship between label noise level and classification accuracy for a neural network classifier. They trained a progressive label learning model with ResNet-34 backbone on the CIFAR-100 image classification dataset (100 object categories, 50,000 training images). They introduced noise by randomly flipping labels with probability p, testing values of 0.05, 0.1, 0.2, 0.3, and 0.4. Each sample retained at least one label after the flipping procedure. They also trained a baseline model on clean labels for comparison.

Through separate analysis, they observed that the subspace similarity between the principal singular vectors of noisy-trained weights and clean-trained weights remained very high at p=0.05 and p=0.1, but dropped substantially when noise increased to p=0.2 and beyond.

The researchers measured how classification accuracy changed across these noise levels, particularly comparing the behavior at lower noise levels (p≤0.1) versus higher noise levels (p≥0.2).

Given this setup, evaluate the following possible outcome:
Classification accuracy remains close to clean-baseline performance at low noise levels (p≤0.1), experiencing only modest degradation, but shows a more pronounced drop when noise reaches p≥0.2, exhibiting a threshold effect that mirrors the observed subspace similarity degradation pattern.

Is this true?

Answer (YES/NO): YES